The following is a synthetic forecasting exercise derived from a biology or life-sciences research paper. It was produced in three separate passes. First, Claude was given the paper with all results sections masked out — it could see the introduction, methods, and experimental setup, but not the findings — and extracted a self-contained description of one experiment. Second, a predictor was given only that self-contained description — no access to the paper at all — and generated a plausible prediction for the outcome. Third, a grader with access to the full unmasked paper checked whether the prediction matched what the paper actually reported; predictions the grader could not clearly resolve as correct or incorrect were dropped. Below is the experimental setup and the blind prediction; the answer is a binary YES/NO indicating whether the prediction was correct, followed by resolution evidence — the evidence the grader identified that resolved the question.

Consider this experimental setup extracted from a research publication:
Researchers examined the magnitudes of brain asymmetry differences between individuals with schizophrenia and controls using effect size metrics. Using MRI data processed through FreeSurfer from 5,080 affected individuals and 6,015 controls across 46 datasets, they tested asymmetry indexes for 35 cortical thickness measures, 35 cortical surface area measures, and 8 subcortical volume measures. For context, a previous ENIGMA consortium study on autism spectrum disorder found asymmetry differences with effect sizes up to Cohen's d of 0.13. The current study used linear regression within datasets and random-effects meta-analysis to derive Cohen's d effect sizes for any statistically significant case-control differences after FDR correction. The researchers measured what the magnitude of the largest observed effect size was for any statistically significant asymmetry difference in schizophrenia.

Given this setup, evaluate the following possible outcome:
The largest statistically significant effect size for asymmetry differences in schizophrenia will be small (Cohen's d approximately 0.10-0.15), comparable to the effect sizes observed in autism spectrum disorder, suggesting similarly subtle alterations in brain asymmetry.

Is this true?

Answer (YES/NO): NO